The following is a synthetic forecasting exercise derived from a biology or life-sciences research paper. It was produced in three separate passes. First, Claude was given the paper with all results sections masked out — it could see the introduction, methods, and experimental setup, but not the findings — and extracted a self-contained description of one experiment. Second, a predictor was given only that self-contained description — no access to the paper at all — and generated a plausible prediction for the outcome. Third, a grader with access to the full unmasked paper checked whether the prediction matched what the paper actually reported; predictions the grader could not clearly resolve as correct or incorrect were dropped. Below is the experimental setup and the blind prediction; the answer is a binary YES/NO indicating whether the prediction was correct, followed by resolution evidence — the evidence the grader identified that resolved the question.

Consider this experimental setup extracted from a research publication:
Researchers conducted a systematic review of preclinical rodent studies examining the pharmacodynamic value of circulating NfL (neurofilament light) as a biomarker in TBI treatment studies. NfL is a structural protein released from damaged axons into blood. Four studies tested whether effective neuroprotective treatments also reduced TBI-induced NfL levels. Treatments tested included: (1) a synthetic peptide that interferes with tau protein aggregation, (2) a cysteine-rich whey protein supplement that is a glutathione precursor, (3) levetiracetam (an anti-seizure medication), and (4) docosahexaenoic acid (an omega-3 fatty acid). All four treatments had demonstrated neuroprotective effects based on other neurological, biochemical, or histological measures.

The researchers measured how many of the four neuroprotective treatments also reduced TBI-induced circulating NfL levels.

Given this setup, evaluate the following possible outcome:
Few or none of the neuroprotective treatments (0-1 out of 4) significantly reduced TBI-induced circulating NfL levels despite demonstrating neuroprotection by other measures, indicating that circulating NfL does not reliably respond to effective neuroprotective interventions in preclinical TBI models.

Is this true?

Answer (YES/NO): NO